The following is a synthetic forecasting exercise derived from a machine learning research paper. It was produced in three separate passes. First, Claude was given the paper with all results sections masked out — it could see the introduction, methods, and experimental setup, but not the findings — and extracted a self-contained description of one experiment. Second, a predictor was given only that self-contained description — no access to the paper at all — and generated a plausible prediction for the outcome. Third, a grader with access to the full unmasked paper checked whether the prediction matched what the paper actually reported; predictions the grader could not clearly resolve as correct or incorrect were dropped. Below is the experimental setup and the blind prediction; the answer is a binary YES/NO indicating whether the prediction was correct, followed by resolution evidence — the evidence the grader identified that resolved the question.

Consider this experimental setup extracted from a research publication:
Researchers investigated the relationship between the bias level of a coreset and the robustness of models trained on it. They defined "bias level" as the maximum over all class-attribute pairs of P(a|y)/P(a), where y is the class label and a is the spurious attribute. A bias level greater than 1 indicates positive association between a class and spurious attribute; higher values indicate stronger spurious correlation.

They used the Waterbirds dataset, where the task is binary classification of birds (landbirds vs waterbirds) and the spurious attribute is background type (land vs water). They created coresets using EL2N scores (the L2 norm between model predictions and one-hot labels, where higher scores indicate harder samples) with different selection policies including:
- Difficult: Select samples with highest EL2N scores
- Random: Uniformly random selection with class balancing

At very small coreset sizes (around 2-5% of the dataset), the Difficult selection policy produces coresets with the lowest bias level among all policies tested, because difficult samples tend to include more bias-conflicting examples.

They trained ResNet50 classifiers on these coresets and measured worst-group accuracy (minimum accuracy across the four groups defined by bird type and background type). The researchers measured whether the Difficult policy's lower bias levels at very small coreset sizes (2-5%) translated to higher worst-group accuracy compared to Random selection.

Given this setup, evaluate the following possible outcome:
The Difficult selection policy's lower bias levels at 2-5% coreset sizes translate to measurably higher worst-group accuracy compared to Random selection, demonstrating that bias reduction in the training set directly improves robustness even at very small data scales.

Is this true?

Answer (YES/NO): NO